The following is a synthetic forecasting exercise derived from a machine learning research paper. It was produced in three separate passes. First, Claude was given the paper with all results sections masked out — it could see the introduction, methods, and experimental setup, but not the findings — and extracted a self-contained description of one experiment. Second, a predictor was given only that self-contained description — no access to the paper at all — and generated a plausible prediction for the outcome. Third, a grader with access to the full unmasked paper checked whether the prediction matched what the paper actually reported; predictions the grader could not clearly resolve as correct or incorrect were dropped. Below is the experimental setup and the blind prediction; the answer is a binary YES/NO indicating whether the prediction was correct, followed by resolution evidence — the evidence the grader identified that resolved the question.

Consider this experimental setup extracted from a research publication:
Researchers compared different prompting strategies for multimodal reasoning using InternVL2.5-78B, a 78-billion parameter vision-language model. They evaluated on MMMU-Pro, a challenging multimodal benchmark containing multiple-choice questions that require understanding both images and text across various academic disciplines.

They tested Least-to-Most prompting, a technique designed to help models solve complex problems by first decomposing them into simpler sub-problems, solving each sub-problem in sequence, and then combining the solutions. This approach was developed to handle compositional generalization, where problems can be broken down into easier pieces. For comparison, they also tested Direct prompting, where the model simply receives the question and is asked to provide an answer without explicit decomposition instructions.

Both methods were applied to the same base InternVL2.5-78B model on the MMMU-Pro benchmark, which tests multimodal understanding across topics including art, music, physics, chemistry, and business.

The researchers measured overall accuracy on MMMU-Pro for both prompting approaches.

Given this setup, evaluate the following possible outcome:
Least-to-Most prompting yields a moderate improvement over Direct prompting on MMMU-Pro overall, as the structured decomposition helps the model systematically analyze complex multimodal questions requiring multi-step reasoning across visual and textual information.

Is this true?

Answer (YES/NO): NO